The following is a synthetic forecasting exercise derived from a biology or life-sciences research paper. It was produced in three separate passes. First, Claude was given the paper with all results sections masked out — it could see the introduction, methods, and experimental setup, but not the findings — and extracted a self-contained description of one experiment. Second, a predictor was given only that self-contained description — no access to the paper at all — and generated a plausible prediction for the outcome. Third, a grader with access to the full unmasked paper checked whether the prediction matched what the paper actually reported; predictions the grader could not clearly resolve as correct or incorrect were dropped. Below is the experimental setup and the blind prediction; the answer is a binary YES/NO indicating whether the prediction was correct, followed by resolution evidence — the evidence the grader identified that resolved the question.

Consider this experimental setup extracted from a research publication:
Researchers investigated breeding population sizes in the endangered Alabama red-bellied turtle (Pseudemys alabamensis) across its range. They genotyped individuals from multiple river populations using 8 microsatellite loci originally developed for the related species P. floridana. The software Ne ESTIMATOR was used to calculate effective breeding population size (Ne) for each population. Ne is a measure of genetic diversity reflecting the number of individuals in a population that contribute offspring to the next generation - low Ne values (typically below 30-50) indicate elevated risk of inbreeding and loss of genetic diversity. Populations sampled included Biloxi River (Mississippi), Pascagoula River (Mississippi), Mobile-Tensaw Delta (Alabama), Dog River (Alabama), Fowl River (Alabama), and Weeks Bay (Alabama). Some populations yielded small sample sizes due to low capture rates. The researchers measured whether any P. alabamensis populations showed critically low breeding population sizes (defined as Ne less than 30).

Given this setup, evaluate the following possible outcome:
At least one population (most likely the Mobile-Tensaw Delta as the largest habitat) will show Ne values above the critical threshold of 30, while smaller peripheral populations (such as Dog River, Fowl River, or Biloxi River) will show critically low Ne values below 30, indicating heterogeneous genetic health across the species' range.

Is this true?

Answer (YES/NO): YES